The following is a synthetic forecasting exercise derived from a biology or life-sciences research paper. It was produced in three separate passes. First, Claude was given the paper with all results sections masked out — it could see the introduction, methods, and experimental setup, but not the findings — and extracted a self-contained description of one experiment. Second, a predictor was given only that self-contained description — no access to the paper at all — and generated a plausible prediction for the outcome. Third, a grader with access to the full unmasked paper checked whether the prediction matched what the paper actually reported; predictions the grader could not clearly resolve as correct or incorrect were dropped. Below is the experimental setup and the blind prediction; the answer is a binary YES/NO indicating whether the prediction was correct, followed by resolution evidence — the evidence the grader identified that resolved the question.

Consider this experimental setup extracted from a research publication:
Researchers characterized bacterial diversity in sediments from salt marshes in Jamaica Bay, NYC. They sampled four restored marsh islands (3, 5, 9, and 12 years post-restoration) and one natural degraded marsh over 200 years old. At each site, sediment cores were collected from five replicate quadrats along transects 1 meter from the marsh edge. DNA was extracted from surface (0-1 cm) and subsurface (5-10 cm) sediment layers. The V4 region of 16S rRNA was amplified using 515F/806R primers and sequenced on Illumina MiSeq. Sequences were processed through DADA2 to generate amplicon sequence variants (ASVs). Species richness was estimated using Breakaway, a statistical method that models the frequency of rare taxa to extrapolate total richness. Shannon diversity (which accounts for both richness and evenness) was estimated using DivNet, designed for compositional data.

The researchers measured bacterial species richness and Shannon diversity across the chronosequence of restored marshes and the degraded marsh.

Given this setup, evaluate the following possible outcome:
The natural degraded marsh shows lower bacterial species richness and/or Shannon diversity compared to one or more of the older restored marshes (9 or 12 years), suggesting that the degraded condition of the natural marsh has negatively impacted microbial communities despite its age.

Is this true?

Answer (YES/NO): NO